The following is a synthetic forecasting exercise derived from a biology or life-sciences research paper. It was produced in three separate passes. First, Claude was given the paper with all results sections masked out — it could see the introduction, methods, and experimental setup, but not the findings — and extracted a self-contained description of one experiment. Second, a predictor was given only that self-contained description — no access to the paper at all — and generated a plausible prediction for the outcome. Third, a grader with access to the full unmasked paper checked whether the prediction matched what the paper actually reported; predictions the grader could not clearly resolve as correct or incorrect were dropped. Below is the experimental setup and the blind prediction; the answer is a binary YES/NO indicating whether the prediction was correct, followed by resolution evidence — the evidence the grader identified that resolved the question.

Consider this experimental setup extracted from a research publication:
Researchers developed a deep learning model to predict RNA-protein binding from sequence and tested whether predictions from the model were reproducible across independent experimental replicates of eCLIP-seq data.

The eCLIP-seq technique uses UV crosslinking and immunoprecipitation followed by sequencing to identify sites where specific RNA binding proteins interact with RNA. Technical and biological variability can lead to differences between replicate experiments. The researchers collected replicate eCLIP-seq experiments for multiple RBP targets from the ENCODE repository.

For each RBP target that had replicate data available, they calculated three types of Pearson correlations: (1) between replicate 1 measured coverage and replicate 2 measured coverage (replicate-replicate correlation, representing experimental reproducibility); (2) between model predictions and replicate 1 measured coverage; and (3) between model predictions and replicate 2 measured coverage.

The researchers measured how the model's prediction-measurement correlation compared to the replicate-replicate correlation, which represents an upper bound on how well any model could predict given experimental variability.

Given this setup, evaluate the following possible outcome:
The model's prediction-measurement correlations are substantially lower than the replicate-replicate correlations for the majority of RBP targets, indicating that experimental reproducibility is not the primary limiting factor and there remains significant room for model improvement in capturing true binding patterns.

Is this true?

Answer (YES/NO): NO